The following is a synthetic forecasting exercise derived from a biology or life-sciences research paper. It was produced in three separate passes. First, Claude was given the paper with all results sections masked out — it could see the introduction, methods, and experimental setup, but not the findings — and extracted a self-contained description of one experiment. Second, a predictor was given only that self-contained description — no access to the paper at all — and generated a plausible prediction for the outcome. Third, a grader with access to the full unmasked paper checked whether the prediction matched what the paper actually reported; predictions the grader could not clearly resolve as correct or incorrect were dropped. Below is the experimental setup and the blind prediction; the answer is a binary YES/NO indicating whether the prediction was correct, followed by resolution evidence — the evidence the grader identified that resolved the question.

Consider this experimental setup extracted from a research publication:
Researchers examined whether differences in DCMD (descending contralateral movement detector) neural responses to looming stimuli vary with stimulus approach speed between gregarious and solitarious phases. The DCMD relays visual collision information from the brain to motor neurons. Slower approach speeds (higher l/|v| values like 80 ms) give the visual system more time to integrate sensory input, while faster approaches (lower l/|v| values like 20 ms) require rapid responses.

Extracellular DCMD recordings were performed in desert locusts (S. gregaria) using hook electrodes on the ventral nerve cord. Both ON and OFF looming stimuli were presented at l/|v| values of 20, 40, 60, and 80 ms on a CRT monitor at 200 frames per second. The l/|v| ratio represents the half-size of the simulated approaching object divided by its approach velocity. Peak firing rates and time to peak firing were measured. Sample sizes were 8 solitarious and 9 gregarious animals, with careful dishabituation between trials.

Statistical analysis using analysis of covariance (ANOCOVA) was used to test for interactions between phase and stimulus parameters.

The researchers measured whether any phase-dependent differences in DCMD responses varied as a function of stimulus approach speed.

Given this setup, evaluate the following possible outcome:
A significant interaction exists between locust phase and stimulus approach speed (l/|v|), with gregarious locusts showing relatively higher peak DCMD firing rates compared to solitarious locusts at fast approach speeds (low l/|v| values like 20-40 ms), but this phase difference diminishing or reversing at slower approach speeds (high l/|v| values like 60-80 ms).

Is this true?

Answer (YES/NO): NO